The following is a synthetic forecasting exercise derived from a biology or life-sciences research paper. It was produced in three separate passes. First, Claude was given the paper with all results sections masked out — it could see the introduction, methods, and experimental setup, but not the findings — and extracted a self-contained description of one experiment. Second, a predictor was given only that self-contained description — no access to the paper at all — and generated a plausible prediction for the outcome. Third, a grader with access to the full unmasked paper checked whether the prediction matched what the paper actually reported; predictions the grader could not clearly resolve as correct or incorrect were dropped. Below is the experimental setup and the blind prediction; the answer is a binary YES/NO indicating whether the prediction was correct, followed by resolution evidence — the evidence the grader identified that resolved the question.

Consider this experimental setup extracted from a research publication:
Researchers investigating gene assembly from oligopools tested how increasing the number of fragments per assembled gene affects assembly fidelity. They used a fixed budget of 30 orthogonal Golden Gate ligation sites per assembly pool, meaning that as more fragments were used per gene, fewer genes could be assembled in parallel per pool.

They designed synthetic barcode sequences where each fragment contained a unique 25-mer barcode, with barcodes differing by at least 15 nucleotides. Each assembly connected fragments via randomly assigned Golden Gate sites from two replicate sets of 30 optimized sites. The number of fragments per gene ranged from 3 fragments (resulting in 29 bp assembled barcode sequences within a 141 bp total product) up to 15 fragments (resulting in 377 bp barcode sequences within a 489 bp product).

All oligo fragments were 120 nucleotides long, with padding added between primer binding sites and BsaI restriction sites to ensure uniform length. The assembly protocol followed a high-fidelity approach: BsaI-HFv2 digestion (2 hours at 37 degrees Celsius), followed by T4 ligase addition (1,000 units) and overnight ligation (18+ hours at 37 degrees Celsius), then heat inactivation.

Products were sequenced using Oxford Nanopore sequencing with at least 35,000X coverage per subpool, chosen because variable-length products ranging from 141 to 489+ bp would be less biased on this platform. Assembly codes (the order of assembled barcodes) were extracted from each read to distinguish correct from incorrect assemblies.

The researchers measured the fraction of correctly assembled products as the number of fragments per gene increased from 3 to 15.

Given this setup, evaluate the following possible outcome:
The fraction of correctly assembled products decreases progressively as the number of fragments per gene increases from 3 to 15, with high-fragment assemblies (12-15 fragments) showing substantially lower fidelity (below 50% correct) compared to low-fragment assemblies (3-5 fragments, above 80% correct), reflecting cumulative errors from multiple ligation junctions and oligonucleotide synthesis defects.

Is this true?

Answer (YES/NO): NO